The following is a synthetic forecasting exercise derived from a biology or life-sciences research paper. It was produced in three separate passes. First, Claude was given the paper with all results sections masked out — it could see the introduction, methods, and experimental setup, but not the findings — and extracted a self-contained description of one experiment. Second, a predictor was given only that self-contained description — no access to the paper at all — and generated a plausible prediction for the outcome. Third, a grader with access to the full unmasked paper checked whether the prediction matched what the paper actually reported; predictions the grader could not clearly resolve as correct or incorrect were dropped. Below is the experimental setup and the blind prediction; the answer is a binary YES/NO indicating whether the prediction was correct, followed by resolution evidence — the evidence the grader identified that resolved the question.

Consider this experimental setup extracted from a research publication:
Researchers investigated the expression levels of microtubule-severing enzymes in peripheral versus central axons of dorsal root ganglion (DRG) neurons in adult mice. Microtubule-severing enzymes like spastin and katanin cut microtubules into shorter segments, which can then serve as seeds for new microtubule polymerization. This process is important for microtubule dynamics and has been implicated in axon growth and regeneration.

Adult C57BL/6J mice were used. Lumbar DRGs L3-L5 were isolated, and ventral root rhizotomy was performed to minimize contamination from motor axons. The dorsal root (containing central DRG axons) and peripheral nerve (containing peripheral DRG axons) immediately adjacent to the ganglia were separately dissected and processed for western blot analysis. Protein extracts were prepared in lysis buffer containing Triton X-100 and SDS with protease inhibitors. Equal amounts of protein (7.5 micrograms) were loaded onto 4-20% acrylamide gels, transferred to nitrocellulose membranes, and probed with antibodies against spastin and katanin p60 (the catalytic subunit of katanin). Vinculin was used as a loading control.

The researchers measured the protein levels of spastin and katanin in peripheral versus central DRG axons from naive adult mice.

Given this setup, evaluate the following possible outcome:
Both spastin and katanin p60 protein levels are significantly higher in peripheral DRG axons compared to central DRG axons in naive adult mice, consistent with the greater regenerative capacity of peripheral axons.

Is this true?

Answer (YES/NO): NO